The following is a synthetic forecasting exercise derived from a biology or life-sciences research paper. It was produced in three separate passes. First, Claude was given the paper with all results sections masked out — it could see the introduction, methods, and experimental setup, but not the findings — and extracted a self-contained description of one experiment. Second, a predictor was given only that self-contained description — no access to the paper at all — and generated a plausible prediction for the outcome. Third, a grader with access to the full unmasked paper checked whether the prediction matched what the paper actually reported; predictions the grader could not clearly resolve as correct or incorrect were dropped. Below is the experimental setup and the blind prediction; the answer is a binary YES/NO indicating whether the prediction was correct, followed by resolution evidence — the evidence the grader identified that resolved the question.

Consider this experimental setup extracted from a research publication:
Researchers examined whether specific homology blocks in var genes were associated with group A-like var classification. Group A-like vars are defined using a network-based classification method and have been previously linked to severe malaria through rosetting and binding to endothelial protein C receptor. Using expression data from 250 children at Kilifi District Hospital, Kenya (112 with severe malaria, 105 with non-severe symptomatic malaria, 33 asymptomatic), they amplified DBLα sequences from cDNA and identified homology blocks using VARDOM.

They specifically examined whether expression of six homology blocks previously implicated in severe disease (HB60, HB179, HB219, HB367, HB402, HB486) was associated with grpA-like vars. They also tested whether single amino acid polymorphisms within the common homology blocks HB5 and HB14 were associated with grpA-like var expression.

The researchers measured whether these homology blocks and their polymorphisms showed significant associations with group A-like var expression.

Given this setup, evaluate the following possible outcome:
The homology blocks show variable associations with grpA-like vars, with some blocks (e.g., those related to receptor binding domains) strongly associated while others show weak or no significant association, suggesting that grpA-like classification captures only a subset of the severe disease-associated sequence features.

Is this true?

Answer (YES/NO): NO